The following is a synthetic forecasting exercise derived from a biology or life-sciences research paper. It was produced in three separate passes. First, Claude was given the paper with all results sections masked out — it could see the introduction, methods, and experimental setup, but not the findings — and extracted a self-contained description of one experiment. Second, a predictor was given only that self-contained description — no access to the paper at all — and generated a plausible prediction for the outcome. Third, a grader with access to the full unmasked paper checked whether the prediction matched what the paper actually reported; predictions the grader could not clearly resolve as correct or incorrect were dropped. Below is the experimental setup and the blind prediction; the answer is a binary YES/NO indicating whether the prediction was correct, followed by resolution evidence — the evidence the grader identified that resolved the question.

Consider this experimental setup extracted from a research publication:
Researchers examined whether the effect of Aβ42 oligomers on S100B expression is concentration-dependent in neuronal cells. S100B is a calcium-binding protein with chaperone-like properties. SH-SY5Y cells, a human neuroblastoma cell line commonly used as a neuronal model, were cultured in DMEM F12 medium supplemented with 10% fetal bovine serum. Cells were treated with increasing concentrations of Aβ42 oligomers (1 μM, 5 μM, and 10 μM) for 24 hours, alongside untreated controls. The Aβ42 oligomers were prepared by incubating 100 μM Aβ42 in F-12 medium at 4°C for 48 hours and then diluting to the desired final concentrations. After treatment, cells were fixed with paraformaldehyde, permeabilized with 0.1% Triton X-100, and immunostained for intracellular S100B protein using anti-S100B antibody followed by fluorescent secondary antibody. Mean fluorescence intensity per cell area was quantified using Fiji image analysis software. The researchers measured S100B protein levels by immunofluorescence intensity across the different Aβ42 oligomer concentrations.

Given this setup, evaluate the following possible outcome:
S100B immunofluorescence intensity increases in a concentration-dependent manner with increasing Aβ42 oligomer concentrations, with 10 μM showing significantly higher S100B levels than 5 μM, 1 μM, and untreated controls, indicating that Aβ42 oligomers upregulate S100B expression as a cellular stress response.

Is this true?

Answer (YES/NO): NO